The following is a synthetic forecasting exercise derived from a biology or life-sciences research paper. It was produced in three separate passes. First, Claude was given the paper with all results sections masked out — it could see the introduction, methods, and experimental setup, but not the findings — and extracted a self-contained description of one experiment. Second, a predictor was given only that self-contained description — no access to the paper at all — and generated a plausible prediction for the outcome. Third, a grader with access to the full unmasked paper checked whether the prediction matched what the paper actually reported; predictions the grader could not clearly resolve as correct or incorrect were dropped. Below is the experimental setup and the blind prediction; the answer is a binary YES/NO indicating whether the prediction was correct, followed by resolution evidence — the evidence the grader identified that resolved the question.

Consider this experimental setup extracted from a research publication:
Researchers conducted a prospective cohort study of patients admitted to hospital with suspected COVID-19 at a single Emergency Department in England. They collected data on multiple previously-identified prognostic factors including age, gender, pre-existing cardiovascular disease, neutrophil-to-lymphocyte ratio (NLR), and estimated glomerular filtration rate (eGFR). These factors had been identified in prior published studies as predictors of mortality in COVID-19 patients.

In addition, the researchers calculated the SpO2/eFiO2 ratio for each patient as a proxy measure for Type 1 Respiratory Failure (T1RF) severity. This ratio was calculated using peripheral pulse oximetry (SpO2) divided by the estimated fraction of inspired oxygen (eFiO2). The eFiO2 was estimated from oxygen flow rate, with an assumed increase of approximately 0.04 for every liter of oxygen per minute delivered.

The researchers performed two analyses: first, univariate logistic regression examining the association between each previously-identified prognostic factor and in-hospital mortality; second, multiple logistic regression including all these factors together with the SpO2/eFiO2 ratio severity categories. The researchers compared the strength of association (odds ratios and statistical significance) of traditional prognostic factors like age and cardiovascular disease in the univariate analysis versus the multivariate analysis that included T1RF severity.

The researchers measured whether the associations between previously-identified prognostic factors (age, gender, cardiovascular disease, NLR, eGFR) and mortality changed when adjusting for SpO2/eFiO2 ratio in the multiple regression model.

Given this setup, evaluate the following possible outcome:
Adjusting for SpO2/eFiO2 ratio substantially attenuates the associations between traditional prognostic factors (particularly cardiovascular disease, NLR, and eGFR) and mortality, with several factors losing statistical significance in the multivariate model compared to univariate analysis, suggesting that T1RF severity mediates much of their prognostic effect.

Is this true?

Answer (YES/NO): NO